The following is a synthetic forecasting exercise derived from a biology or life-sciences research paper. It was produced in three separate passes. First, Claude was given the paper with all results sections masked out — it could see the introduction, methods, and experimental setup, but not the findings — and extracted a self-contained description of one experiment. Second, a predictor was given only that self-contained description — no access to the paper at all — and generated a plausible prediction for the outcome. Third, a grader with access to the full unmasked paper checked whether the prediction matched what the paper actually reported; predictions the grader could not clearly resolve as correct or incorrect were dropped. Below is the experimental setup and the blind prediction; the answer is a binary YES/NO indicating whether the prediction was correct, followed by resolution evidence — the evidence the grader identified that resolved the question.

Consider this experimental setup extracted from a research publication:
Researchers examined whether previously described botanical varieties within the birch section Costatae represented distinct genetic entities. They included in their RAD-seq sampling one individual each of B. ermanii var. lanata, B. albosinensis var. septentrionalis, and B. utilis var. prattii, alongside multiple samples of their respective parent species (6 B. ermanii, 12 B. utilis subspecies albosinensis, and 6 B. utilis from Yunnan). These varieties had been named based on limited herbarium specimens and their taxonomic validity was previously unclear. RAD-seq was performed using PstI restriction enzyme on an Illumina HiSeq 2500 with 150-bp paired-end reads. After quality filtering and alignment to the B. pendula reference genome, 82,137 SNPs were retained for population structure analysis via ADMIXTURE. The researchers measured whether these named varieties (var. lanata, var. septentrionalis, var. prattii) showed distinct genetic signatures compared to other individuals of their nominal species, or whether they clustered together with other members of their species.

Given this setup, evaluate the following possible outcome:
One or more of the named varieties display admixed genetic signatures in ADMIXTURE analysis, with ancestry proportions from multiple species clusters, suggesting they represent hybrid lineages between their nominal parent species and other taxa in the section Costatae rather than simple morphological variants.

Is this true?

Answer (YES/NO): NO